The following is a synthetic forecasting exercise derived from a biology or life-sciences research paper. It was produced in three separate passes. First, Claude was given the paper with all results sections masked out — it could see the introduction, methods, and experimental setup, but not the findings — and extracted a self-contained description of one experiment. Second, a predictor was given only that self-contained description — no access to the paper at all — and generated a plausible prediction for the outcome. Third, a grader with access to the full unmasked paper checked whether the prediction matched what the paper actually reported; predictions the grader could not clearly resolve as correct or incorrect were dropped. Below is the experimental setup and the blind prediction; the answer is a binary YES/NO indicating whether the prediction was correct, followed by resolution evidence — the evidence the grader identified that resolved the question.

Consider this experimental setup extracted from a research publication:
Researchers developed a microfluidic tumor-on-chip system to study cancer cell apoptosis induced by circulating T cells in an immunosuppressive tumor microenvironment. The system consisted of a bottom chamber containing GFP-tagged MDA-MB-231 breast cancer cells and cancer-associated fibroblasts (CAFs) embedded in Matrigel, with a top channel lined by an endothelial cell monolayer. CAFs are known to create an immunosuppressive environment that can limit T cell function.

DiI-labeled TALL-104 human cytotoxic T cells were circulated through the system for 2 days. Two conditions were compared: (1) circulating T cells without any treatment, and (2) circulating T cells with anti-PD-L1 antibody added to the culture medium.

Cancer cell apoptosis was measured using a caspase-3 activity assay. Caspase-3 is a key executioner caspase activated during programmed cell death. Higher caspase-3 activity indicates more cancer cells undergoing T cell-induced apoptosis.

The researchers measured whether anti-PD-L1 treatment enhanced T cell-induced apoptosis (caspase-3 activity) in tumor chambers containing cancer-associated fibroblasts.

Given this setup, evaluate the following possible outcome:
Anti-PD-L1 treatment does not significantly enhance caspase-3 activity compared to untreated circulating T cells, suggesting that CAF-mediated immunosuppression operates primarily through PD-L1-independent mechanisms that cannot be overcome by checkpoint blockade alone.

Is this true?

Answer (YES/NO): NO